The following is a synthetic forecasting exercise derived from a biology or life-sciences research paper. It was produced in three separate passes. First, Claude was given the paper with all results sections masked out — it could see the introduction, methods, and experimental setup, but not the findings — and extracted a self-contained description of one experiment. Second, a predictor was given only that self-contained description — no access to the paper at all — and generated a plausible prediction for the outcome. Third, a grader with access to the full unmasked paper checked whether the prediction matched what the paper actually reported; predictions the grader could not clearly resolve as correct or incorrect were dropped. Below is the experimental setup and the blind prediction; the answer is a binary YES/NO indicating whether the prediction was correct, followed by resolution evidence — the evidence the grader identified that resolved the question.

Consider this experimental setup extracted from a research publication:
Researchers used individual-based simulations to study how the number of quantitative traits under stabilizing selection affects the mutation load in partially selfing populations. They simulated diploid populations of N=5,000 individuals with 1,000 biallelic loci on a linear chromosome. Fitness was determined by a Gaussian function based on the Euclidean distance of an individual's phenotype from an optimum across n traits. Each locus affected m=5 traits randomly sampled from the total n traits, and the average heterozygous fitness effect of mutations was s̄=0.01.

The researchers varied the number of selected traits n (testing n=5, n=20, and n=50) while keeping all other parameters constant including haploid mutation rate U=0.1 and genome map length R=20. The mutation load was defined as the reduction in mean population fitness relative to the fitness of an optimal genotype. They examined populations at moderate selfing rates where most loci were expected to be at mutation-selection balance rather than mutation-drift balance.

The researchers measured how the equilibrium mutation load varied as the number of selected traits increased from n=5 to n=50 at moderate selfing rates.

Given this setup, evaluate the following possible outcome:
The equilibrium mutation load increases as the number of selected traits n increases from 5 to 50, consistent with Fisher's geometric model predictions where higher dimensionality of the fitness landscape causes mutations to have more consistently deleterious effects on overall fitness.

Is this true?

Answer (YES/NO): NO